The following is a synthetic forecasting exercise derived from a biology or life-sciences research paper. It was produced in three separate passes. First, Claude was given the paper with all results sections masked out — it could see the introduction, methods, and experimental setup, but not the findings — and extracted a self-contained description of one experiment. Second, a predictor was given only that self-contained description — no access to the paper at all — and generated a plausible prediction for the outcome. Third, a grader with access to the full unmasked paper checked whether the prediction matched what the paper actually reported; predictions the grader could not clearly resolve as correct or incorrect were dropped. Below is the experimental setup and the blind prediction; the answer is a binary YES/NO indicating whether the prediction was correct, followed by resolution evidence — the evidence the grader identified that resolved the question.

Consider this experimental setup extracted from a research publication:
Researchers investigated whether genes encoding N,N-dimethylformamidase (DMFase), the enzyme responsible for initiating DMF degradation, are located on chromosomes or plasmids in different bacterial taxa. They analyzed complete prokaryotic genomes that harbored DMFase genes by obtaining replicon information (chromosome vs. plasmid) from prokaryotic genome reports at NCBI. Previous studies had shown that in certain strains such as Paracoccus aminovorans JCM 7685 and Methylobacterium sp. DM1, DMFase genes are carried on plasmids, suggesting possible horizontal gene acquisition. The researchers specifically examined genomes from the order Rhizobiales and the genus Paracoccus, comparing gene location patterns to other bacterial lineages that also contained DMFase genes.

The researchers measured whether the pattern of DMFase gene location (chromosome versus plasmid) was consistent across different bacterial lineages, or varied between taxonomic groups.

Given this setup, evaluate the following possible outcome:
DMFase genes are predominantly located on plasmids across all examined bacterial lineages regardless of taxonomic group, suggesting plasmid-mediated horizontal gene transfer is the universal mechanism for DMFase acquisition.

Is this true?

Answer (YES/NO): NO